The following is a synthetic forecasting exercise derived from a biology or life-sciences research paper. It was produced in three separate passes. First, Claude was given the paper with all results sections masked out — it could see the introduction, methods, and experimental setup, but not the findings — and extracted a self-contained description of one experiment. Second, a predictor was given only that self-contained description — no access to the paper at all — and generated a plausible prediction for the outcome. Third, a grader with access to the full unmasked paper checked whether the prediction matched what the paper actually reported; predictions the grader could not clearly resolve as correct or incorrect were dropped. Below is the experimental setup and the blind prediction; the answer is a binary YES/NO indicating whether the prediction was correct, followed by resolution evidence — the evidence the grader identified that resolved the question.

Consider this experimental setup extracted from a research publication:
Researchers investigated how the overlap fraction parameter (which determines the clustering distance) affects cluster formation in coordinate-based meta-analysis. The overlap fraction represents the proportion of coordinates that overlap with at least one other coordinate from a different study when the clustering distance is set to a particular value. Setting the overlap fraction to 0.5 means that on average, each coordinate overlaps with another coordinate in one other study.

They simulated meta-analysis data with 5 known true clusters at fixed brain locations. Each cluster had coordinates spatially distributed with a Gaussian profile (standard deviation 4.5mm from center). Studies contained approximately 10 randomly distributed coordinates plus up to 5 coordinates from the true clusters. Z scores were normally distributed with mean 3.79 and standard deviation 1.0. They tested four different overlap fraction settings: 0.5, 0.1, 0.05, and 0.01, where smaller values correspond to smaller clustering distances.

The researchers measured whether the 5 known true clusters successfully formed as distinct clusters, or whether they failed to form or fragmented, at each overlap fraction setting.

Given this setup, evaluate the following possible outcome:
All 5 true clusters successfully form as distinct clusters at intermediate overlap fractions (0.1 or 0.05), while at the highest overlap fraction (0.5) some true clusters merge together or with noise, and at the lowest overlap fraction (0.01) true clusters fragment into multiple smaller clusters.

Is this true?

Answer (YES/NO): NO